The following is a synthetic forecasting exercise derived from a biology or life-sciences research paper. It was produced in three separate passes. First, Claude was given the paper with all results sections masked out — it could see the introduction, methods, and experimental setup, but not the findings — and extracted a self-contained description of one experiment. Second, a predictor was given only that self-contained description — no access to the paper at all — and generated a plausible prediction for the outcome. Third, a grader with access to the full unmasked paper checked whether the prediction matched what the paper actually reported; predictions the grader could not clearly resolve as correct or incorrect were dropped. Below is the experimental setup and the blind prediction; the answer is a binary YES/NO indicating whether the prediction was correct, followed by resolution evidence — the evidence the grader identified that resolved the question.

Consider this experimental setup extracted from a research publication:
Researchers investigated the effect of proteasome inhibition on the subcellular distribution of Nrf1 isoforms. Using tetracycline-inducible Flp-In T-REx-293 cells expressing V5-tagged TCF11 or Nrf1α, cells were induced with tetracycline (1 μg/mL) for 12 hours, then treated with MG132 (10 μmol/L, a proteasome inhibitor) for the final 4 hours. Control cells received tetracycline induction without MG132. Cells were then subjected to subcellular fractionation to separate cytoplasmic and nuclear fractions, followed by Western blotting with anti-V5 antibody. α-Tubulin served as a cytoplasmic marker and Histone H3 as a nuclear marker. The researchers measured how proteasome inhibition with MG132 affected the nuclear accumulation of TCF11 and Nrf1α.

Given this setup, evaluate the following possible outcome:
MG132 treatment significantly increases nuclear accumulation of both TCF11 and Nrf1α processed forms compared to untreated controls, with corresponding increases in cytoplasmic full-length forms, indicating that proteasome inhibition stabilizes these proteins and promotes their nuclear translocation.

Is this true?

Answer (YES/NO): NO